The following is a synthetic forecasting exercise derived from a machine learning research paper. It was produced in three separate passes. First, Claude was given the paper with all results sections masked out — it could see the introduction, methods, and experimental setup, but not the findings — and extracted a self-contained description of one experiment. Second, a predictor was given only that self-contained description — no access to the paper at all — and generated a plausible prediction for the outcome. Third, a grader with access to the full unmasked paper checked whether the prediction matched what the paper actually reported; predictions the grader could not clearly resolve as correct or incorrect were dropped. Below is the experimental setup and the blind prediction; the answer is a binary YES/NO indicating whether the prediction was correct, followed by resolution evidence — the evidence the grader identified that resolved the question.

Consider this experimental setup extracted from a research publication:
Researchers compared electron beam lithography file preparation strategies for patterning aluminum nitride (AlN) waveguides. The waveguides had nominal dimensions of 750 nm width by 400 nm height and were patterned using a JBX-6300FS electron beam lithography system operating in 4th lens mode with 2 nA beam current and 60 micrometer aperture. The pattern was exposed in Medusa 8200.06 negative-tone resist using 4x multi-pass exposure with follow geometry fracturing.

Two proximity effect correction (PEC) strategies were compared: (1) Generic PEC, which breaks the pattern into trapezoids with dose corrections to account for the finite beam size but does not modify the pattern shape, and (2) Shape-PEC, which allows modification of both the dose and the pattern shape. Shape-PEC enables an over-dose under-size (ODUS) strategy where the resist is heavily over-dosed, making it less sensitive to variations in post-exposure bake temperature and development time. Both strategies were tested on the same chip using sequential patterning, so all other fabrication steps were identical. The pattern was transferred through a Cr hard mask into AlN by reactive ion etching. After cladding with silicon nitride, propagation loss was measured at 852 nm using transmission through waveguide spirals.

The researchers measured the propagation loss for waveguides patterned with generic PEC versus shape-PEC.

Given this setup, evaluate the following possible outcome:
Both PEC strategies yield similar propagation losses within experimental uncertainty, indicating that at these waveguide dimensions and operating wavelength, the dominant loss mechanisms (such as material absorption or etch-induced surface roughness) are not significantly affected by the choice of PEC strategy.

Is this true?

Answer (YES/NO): NO